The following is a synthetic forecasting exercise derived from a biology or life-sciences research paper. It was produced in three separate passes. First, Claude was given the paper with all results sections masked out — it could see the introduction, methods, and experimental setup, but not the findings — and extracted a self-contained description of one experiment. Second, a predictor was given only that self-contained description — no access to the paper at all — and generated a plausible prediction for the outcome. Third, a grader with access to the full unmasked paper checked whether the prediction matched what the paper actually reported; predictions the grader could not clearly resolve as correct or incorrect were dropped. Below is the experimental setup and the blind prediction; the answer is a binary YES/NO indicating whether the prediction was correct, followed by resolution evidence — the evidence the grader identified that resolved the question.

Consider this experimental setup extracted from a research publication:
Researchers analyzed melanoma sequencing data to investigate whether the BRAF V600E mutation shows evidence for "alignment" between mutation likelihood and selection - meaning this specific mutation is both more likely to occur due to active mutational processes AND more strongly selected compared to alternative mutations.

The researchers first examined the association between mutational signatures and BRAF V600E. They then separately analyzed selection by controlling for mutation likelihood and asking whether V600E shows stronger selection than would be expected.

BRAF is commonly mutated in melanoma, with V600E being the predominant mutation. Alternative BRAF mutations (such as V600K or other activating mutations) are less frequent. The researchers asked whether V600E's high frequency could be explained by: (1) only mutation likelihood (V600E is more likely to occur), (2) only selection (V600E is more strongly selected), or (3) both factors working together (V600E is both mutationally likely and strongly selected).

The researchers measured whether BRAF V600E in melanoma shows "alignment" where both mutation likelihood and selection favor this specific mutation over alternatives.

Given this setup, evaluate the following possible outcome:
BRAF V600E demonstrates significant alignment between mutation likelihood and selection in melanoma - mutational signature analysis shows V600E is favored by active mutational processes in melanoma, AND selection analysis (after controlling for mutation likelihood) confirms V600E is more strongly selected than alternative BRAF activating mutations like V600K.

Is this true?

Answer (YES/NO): NO